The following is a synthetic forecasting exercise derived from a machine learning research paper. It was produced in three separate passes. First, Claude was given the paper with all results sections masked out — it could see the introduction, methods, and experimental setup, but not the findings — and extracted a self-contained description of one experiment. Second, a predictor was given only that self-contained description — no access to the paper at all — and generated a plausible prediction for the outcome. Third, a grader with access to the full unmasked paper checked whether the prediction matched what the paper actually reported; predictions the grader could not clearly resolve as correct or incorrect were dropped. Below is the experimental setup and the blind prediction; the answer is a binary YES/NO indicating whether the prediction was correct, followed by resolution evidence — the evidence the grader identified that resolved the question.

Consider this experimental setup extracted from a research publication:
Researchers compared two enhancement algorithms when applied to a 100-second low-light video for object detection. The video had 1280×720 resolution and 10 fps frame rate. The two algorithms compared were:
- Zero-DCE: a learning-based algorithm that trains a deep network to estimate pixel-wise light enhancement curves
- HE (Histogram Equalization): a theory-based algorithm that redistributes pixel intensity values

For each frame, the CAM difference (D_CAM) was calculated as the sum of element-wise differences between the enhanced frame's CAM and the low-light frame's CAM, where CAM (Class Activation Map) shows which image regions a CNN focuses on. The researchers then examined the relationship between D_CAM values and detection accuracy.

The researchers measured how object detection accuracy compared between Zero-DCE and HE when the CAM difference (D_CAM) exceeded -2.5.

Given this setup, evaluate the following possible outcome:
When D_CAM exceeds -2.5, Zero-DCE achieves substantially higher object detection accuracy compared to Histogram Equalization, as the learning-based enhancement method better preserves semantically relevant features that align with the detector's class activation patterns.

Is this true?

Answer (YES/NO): YES